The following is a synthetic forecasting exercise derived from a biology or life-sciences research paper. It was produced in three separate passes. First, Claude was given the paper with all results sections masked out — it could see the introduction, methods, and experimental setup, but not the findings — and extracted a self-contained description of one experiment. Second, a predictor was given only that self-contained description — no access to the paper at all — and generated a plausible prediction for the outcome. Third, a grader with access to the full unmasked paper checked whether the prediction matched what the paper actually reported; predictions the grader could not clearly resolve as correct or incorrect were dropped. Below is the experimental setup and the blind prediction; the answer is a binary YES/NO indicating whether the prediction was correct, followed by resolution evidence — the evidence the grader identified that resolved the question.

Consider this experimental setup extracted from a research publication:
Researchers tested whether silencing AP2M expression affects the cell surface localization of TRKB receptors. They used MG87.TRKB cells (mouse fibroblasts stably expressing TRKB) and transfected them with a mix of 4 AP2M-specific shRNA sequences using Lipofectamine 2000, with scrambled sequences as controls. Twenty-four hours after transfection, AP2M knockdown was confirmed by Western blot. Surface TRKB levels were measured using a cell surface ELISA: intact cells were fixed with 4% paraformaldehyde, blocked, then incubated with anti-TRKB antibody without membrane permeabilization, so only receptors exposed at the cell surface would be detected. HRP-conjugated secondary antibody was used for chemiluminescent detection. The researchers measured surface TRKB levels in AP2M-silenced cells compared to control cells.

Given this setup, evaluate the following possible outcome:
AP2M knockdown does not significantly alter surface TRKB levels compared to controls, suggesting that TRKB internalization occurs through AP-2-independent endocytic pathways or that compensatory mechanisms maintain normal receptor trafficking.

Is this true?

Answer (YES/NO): NO